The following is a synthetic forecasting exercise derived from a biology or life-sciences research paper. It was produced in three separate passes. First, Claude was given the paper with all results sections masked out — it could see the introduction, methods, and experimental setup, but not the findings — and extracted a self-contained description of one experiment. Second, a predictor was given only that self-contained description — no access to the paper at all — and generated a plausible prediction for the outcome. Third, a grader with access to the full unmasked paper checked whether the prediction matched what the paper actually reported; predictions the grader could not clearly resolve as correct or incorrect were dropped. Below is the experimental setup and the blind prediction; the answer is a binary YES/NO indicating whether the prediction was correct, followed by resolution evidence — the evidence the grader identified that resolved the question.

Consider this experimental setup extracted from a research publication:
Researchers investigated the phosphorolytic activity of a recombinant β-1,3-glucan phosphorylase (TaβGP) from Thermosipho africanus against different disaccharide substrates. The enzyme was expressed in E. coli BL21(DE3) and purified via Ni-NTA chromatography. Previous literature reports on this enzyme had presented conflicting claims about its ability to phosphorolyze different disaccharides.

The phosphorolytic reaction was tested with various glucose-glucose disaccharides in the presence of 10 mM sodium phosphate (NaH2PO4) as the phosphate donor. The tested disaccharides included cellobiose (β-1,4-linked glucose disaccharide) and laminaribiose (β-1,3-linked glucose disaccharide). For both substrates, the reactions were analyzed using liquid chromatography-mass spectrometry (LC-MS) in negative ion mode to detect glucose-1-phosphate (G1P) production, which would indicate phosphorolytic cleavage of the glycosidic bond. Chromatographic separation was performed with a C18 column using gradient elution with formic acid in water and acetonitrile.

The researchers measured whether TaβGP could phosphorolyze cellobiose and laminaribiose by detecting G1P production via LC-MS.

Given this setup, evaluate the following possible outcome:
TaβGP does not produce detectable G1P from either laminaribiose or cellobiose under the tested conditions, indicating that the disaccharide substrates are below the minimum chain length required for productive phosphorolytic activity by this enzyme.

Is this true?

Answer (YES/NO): NO